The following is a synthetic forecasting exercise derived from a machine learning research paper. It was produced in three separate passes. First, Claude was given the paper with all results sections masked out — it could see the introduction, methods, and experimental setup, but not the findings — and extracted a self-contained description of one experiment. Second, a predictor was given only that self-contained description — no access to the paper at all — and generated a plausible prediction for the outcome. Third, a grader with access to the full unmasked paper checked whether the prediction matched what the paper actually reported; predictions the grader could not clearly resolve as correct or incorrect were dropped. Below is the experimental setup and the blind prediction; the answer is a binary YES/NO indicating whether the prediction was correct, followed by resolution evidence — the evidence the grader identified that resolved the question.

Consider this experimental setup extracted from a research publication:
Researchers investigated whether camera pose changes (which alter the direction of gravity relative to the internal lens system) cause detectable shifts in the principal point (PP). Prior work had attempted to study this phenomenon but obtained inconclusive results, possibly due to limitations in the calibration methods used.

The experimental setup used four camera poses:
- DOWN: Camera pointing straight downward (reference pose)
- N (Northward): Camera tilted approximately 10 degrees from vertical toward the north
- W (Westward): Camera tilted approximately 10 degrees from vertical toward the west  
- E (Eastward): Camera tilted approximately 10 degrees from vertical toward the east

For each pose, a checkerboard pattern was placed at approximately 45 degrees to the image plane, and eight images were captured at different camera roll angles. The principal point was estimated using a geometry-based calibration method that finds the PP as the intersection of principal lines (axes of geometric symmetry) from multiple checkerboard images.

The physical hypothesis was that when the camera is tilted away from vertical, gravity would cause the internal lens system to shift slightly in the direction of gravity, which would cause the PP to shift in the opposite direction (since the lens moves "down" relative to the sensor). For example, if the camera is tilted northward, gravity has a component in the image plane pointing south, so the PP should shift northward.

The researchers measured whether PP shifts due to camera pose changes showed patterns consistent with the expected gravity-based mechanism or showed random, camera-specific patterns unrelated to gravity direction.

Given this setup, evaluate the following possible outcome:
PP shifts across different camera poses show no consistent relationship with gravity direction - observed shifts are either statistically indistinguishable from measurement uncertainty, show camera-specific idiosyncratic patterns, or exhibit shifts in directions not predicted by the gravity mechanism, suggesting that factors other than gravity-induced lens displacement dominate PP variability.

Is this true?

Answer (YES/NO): NO